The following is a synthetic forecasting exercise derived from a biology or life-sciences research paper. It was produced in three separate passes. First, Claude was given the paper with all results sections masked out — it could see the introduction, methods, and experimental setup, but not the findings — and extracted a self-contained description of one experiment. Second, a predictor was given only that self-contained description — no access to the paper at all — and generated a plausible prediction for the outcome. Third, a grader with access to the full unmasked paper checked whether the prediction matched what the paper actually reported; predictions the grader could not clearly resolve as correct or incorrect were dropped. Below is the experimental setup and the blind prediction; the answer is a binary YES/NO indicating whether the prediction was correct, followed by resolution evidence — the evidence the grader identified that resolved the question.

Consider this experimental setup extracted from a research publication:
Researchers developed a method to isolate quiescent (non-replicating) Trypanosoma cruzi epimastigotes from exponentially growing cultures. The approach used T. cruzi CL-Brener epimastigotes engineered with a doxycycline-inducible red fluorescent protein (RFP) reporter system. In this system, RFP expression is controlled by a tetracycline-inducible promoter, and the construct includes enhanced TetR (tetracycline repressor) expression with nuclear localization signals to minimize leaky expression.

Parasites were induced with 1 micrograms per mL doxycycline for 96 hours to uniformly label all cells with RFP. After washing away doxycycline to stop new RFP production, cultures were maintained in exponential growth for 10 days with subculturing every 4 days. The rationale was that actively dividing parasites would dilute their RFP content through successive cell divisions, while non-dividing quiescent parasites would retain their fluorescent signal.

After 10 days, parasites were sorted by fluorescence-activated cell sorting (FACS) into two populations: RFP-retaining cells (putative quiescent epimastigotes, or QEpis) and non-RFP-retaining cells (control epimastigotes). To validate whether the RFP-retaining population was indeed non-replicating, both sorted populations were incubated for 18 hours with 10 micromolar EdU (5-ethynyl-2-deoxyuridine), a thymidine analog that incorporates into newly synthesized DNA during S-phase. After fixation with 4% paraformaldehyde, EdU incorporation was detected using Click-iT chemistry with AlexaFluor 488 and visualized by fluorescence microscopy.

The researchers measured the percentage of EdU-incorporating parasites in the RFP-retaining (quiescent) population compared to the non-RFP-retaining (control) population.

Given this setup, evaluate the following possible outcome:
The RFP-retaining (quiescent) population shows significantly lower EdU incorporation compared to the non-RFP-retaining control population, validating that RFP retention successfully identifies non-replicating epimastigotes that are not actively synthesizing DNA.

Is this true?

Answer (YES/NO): YES